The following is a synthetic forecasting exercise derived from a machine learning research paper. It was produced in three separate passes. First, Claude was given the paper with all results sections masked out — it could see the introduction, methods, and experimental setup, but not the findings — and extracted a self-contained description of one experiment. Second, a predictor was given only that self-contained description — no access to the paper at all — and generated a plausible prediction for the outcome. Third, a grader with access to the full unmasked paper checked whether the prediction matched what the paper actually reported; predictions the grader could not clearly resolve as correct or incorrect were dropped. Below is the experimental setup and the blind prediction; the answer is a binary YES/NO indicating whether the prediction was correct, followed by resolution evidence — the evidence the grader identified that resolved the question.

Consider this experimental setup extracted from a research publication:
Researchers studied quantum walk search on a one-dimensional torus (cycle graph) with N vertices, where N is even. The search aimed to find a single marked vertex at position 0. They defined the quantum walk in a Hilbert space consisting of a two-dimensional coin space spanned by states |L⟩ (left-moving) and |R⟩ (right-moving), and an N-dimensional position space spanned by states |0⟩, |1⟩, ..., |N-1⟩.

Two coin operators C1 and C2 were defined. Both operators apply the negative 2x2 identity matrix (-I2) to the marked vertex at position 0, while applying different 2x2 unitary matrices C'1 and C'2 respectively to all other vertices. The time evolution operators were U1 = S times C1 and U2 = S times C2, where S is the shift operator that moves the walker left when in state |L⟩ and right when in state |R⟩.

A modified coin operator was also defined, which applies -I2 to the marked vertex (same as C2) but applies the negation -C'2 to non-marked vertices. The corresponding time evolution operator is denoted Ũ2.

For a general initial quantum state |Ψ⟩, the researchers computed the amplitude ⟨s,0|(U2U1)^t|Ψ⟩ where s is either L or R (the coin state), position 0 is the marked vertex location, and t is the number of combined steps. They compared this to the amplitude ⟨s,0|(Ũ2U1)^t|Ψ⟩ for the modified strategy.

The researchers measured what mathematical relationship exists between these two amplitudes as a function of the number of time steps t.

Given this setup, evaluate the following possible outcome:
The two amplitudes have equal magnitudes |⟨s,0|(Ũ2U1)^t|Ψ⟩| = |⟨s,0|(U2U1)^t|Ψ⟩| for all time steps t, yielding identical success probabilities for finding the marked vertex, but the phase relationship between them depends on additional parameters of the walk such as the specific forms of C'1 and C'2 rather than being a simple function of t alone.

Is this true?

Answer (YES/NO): NO